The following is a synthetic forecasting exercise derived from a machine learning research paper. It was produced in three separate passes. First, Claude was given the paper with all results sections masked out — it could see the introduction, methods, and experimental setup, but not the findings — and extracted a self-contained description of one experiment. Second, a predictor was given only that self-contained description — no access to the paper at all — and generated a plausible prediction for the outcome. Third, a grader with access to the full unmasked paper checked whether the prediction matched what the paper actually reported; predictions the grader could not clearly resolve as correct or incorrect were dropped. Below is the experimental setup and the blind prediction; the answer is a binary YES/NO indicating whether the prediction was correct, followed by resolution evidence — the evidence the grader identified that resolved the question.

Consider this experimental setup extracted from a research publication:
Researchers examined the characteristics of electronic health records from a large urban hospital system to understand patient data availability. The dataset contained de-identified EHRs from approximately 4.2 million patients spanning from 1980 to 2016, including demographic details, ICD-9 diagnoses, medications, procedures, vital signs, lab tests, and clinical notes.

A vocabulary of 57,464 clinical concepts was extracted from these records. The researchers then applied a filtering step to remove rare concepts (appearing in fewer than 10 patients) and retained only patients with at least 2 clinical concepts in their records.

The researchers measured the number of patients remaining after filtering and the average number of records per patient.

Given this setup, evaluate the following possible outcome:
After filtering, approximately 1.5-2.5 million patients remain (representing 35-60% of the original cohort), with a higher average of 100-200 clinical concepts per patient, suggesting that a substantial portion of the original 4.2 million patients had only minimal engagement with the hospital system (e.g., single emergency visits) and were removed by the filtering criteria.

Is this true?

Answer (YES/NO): NO